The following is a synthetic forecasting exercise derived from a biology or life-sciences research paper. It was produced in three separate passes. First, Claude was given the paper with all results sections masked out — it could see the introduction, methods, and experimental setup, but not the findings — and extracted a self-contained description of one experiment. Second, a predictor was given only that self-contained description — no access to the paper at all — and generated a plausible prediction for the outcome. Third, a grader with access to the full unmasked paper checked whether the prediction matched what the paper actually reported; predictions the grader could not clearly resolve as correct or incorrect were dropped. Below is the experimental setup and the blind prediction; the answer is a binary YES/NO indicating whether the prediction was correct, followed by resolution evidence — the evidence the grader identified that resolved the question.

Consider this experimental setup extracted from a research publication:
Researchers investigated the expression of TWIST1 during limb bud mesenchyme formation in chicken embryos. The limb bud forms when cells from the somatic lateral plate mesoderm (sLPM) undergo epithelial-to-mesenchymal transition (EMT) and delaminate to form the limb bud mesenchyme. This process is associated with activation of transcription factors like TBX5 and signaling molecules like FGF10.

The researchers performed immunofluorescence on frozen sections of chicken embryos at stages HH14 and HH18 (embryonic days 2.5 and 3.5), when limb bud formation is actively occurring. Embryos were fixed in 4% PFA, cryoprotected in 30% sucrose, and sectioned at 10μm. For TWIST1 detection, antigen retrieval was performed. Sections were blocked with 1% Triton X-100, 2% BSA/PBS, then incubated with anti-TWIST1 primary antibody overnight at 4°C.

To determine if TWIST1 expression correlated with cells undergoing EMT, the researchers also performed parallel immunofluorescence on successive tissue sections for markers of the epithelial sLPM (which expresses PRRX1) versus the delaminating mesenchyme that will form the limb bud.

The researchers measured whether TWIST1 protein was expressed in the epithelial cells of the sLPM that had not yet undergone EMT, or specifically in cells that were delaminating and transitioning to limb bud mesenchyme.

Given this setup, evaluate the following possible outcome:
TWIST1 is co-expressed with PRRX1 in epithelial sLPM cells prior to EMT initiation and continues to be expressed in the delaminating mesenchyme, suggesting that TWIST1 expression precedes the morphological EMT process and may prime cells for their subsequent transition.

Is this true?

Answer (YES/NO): YES